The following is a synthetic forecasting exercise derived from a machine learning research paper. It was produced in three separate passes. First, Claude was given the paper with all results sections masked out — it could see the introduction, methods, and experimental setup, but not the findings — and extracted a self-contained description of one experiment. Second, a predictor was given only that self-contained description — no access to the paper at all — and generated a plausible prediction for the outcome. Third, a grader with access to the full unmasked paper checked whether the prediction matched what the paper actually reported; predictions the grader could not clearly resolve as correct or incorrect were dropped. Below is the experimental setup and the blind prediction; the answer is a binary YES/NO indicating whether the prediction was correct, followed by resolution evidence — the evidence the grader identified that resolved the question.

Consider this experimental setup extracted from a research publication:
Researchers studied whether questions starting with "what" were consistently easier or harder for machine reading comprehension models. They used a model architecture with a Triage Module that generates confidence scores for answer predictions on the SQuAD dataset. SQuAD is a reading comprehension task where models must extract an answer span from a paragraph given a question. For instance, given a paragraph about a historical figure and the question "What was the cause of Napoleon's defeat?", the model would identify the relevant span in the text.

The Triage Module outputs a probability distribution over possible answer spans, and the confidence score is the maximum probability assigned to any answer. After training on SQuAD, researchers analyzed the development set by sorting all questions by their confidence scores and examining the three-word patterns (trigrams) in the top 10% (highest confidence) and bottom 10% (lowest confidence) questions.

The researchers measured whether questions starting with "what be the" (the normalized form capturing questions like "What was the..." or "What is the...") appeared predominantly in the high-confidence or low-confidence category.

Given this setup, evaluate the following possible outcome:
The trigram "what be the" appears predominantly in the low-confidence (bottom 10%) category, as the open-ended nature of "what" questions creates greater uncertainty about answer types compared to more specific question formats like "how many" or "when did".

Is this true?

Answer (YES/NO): NO